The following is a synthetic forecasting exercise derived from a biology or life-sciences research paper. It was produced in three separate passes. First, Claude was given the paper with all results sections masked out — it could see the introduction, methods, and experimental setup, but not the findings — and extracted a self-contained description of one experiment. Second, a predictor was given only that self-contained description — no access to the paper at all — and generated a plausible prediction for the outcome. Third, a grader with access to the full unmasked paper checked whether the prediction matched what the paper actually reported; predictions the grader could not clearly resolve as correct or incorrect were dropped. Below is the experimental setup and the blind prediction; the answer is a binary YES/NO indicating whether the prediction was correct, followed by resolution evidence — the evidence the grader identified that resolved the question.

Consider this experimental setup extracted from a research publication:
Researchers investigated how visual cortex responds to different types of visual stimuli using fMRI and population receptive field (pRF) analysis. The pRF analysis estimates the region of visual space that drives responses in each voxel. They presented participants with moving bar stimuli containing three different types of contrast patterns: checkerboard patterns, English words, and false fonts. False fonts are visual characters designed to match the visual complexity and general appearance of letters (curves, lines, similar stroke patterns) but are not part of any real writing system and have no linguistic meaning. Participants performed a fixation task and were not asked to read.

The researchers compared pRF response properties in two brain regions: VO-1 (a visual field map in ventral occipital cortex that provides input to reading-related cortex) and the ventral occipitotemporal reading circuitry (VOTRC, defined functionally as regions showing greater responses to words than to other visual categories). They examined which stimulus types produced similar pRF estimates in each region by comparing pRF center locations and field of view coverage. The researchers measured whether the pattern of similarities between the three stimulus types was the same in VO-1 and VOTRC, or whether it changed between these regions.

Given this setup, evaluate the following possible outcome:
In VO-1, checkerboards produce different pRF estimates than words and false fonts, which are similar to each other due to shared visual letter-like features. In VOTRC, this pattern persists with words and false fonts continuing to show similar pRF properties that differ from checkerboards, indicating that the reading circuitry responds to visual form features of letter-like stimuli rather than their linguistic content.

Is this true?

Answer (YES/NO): NO